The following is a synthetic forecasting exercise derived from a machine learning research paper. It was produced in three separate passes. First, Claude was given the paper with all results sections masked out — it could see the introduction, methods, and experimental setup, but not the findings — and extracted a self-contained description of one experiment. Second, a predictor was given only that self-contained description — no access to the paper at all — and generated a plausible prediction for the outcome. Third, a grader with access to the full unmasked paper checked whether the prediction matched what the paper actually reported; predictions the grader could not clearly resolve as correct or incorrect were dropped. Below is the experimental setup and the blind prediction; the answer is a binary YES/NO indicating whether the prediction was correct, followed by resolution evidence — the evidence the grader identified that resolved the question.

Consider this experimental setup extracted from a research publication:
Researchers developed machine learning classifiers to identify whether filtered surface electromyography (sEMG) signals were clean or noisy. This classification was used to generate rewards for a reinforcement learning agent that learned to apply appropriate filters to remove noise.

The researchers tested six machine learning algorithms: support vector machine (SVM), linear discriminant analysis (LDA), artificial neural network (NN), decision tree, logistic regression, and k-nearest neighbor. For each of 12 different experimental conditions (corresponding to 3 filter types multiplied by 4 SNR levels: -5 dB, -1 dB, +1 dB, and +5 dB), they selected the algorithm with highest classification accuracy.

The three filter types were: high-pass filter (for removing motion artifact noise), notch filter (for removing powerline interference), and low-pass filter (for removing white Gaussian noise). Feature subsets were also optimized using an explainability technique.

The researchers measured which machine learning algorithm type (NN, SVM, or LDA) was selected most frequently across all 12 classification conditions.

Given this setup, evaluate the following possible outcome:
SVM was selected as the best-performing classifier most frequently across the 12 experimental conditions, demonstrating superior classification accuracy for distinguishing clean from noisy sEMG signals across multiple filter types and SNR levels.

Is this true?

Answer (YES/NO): YES